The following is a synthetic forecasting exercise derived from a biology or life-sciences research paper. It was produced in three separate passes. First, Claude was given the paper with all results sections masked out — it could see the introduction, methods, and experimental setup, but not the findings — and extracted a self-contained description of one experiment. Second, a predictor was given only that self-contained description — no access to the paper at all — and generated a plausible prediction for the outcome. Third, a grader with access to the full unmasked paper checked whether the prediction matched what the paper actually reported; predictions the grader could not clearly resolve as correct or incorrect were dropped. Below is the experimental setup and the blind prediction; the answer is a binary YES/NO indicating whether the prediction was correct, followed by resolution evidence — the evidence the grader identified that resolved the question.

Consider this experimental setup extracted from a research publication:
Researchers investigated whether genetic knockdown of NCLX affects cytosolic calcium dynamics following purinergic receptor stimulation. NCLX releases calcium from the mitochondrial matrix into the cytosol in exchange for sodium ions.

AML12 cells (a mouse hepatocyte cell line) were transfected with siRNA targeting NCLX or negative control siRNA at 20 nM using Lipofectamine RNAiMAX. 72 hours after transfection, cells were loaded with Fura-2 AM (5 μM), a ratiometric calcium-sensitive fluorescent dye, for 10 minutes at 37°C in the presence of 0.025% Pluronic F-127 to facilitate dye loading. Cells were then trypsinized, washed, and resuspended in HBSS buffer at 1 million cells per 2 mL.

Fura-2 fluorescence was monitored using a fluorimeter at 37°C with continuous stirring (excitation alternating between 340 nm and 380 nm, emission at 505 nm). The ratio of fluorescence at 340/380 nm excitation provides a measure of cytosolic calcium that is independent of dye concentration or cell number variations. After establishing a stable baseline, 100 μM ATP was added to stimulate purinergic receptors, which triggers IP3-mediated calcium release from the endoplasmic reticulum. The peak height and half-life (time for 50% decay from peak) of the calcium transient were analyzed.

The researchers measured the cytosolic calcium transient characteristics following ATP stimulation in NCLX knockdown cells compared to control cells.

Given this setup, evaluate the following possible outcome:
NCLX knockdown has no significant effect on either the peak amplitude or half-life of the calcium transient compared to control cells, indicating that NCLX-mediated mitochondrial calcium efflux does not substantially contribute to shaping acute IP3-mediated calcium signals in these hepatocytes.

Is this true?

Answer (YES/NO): NO